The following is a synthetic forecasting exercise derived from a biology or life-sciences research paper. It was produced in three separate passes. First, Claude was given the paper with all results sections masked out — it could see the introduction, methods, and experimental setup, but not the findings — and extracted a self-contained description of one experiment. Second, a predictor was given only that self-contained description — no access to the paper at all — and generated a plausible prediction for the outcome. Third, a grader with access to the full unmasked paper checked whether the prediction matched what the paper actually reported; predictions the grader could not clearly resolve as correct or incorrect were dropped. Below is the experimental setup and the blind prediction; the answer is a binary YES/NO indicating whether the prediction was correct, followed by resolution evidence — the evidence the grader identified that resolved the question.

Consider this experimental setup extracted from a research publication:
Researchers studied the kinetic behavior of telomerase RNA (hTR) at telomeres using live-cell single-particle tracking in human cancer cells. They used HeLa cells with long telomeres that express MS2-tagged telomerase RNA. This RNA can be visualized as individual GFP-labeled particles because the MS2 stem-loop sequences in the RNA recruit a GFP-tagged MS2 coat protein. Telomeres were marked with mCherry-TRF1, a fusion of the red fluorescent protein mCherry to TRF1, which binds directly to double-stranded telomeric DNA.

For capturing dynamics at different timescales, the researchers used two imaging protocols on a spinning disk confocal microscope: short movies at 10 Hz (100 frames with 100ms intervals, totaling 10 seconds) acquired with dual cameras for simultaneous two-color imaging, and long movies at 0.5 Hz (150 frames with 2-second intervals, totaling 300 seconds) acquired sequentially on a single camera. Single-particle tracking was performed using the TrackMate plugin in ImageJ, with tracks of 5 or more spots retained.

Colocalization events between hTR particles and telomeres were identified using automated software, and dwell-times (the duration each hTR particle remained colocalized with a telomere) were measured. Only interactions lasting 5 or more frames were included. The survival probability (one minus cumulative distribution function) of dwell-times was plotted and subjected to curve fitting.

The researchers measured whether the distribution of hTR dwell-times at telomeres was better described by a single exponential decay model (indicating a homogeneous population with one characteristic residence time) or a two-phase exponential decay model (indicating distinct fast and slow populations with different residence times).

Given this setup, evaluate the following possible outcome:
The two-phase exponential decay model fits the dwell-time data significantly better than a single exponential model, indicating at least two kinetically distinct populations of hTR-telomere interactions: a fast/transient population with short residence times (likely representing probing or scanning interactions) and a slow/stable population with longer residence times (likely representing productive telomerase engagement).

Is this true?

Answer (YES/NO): YES